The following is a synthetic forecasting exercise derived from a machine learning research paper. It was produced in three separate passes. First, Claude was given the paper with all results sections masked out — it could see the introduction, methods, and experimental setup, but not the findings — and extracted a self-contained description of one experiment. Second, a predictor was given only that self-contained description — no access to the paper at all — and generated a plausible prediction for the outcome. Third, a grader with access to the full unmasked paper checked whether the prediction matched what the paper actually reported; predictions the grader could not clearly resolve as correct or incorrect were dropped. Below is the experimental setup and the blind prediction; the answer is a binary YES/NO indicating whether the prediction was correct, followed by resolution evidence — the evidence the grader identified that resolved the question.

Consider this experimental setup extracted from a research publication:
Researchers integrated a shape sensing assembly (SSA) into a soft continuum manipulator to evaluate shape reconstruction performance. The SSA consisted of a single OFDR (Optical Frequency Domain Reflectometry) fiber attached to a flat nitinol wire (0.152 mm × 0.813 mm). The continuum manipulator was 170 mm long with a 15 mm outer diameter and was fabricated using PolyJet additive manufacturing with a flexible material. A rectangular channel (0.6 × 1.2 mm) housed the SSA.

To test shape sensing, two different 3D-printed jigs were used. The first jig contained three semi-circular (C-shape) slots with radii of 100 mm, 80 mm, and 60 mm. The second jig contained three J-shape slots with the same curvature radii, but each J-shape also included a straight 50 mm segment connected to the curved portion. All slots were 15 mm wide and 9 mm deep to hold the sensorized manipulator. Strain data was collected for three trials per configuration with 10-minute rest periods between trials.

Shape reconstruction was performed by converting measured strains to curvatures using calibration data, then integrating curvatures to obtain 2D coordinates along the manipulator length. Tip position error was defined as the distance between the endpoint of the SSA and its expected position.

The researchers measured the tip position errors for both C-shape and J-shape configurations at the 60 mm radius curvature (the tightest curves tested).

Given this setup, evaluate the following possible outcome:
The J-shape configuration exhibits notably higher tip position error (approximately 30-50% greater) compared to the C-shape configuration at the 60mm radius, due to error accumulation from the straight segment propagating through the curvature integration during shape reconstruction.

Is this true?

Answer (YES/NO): NO